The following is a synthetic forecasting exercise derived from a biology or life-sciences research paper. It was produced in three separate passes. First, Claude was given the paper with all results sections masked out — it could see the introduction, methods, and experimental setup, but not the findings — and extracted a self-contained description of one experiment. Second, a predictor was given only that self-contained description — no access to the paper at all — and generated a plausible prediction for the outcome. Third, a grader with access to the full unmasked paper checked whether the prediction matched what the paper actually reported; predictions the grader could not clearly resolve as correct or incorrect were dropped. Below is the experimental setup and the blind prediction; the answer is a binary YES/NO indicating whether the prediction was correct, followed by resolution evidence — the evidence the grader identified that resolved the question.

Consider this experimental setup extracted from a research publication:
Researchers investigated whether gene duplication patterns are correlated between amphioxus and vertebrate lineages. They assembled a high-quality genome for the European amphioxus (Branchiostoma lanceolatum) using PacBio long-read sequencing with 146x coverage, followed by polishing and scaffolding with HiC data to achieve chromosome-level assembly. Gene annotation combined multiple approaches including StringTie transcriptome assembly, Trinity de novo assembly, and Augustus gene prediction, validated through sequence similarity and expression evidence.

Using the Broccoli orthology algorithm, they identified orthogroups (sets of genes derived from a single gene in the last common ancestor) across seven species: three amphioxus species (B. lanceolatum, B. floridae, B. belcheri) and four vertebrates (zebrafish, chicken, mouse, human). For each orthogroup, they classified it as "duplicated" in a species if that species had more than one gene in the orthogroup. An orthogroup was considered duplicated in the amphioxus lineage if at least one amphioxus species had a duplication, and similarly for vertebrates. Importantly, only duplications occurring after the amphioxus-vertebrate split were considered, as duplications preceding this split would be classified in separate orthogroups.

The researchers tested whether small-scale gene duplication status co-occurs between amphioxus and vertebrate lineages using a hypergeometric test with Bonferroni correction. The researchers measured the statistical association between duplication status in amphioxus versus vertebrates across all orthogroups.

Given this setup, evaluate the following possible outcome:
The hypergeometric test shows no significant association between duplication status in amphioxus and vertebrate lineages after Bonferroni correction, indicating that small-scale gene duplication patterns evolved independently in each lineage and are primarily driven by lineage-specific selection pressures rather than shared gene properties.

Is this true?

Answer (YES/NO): NO